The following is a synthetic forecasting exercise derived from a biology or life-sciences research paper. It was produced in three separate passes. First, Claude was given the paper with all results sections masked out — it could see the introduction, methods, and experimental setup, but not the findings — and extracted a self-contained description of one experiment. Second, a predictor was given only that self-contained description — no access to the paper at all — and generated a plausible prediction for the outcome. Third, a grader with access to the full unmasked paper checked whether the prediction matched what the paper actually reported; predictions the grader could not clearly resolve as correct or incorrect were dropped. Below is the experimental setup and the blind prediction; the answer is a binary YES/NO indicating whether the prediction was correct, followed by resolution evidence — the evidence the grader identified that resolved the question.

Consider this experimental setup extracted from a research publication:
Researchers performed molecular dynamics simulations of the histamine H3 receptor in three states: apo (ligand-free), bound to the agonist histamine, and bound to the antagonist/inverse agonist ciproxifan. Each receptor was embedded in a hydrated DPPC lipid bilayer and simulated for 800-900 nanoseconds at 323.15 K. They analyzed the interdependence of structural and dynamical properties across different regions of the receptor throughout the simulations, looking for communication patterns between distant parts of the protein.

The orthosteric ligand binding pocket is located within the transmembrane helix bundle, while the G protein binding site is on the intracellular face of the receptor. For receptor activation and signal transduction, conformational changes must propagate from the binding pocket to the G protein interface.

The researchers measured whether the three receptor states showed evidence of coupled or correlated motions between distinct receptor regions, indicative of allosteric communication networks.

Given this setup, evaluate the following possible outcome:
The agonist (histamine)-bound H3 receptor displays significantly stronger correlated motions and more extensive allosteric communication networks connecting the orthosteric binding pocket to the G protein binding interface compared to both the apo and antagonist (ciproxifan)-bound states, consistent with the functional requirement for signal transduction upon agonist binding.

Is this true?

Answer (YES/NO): NO